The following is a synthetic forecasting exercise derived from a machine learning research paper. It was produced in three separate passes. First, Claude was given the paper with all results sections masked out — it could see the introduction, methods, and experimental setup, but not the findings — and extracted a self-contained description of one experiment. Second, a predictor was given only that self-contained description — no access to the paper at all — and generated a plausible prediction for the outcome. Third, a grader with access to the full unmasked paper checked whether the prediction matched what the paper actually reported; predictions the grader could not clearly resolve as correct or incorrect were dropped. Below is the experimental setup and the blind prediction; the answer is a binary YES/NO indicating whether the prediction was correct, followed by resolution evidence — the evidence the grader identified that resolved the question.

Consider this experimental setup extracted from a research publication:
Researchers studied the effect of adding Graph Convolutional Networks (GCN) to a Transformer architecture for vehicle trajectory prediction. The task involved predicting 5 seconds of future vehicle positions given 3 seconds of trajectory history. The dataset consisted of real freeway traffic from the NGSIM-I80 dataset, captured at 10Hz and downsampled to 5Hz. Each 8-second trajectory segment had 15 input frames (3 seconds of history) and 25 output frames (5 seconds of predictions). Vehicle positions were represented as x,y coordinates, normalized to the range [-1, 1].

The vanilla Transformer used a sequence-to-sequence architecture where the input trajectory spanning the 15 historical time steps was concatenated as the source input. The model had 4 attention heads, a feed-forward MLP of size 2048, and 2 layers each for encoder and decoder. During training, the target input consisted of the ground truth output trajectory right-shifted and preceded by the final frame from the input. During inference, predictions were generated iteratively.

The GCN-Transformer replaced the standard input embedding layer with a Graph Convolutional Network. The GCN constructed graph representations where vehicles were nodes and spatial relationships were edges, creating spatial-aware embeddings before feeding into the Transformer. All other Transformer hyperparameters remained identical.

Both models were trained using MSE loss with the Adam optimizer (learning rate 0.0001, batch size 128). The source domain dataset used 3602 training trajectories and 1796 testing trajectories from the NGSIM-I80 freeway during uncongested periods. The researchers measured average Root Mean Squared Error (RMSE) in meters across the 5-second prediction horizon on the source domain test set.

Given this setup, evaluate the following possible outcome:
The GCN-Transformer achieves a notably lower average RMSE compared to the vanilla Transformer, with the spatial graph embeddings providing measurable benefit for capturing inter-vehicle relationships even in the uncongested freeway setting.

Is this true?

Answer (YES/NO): NO